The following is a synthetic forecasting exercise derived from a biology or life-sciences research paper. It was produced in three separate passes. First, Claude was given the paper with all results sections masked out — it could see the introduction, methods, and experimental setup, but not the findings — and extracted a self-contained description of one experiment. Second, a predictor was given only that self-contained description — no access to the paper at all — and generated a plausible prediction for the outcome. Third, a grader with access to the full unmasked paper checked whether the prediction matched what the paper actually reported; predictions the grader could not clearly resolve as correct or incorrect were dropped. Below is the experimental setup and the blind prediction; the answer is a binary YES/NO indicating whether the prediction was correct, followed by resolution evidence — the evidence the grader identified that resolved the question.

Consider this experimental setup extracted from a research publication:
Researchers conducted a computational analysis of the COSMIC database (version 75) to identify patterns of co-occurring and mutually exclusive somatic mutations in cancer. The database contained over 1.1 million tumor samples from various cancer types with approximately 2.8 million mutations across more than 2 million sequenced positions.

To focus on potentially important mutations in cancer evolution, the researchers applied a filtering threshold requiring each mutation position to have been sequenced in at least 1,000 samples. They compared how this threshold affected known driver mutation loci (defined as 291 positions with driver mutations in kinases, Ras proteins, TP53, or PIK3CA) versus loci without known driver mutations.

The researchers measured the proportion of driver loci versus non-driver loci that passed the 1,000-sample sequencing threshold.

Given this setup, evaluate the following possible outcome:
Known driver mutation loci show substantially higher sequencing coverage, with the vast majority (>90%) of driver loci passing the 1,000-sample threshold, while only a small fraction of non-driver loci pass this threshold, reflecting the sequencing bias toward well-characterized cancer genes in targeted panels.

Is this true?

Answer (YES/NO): YES